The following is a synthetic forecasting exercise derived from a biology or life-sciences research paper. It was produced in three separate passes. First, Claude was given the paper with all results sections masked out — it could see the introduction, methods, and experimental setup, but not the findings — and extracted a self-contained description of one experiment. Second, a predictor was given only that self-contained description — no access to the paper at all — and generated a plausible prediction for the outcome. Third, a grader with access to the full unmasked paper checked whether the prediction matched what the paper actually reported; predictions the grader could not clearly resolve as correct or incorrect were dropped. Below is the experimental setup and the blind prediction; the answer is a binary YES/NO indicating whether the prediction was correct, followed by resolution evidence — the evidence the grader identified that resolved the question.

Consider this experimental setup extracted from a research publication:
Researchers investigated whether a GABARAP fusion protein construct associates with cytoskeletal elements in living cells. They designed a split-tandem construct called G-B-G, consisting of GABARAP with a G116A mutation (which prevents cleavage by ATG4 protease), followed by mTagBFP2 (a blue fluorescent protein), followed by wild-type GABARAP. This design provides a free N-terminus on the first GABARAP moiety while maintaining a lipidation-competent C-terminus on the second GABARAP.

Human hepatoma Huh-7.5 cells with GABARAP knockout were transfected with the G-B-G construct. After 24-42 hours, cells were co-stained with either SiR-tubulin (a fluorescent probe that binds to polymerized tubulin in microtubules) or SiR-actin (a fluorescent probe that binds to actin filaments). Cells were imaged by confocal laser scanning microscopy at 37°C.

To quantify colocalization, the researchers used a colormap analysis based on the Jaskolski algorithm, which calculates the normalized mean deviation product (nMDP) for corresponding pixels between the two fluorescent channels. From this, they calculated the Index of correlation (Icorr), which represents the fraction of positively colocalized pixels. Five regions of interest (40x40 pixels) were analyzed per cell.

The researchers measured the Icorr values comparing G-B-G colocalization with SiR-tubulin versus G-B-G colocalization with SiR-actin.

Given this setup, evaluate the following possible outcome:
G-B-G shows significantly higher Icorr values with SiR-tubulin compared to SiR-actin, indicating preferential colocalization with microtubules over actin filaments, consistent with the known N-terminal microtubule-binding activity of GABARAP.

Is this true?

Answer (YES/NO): YES